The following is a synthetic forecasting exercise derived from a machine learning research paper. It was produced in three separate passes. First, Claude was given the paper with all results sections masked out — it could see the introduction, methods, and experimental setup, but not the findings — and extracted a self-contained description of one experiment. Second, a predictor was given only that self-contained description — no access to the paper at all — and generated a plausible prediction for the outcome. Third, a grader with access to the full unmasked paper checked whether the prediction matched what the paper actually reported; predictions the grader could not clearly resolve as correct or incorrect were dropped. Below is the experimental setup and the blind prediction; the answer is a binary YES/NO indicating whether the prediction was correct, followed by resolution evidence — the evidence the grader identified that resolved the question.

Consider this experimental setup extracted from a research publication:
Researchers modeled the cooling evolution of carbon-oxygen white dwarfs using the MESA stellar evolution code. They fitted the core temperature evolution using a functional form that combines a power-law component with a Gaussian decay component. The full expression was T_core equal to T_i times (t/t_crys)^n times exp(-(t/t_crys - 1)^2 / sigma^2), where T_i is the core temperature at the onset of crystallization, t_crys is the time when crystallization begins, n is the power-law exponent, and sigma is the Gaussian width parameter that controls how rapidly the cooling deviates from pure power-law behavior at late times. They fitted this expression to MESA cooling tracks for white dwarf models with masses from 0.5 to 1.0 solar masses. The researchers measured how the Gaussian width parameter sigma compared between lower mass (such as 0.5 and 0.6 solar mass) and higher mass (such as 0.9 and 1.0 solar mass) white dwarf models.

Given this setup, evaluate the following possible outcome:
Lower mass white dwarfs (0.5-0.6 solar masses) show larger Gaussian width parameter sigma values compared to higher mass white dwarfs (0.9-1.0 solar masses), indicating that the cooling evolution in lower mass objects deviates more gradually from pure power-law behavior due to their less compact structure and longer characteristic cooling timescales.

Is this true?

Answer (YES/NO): NO